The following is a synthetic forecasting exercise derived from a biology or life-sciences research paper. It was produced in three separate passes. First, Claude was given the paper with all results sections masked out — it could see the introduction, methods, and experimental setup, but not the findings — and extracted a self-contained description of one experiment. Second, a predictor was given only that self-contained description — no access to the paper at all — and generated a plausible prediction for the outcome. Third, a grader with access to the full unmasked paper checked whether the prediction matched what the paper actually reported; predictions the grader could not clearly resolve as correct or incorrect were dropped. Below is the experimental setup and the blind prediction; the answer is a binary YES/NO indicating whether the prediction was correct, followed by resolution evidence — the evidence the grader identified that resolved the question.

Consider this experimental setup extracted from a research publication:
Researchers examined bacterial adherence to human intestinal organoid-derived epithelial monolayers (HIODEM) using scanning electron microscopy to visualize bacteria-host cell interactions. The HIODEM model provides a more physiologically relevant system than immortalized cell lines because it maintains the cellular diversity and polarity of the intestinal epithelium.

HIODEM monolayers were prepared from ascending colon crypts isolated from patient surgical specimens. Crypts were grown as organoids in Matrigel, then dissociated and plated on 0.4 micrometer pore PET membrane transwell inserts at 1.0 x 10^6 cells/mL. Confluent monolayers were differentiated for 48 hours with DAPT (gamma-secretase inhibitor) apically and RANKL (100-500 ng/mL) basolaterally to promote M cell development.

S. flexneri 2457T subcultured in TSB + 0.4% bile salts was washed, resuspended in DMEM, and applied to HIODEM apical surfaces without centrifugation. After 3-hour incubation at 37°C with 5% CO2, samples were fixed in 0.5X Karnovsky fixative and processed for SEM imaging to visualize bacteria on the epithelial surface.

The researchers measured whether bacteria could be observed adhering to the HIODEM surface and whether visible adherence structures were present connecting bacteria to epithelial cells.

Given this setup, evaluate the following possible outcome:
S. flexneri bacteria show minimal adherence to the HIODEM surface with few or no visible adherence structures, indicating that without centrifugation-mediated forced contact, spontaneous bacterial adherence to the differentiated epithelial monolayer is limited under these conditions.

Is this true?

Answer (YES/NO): NO